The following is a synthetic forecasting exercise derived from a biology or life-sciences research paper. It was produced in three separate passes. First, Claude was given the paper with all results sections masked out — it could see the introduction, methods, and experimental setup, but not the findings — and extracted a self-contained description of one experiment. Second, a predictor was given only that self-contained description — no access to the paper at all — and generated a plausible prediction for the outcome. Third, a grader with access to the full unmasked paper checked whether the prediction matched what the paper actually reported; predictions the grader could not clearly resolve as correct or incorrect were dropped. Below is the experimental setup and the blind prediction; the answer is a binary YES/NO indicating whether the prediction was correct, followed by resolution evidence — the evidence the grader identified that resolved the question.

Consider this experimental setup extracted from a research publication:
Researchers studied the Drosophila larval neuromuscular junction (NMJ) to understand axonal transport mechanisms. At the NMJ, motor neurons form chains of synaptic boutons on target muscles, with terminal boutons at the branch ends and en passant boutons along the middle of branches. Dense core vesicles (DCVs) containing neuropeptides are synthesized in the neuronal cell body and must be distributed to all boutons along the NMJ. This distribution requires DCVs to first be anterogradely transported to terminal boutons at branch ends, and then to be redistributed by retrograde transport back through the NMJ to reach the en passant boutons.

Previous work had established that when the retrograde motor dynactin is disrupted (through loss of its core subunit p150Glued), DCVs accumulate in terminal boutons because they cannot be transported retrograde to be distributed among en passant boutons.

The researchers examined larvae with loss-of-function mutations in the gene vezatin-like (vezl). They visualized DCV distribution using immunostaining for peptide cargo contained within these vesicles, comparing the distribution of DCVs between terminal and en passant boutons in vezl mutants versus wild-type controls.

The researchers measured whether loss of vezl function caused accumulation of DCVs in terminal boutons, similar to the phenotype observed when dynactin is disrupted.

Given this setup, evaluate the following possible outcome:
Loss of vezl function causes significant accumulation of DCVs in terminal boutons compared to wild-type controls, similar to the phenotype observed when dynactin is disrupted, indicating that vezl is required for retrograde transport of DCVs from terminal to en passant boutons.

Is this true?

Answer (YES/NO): NO